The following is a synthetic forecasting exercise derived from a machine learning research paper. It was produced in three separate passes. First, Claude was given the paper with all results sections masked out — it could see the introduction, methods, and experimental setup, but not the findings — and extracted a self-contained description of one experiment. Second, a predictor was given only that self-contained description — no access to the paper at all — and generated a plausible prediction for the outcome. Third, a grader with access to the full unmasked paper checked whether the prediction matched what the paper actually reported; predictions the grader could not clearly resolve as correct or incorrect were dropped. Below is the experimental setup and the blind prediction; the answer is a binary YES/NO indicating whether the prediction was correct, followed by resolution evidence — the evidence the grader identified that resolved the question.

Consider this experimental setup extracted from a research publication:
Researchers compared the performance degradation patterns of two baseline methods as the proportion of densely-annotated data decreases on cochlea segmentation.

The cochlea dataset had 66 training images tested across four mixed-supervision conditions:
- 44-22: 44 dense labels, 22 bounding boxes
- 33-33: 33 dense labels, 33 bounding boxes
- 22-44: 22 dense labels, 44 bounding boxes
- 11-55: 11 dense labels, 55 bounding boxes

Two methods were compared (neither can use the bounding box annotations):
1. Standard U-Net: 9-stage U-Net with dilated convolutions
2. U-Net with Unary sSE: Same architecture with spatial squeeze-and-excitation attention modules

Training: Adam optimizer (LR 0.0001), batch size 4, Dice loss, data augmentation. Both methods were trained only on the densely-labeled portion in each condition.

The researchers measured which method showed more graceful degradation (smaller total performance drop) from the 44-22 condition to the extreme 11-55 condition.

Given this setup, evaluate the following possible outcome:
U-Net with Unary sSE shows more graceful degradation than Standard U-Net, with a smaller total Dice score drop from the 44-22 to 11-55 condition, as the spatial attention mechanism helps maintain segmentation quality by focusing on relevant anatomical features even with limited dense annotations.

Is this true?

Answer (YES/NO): YES